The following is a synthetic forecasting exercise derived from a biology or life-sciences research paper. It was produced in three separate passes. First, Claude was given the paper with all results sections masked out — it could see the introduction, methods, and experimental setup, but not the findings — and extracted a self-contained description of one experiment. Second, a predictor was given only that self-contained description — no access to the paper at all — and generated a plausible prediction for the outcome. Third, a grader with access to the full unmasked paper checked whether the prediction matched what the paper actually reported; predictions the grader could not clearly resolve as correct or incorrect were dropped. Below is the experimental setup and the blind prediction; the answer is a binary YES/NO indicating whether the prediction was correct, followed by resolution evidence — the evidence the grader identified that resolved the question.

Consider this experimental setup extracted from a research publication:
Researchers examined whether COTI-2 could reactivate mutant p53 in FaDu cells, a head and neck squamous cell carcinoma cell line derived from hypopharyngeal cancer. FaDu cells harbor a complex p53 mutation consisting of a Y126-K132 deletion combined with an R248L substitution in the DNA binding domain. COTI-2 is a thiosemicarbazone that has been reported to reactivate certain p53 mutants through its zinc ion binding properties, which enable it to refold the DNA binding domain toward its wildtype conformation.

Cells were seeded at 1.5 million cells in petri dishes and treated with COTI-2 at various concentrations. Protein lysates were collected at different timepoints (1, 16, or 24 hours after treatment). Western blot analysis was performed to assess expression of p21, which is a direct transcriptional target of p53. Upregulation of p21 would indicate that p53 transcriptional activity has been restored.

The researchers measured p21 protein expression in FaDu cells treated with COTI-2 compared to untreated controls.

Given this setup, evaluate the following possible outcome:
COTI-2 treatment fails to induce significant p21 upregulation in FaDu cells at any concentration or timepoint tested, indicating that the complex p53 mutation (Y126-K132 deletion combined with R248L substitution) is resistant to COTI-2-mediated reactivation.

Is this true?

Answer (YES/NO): YES